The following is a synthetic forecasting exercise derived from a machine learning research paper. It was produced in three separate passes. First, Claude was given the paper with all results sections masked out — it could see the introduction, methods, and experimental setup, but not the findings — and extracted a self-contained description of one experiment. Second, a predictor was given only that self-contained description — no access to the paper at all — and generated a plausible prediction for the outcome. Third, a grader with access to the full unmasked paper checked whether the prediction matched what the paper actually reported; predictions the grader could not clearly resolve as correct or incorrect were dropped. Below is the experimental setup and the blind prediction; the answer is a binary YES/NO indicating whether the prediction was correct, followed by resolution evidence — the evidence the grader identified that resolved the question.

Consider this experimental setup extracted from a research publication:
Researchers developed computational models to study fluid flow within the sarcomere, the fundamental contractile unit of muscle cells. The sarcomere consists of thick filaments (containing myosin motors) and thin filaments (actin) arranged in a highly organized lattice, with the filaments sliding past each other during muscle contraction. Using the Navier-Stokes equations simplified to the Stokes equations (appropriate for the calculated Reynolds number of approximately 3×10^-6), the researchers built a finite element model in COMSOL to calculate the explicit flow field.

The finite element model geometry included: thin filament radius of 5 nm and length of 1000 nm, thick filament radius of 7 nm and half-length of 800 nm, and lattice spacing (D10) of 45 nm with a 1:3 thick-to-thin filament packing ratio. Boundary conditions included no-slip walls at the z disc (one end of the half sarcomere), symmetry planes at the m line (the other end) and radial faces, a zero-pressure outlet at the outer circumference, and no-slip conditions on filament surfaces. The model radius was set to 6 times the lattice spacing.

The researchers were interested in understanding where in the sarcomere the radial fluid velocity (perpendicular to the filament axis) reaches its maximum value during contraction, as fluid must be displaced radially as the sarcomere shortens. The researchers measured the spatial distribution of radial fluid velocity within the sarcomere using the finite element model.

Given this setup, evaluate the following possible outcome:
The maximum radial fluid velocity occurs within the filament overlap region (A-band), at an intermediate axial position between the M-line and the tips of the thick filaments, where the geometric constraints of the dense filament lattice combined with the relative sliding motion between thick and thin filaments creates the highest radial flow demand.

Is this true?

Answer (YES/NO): NO